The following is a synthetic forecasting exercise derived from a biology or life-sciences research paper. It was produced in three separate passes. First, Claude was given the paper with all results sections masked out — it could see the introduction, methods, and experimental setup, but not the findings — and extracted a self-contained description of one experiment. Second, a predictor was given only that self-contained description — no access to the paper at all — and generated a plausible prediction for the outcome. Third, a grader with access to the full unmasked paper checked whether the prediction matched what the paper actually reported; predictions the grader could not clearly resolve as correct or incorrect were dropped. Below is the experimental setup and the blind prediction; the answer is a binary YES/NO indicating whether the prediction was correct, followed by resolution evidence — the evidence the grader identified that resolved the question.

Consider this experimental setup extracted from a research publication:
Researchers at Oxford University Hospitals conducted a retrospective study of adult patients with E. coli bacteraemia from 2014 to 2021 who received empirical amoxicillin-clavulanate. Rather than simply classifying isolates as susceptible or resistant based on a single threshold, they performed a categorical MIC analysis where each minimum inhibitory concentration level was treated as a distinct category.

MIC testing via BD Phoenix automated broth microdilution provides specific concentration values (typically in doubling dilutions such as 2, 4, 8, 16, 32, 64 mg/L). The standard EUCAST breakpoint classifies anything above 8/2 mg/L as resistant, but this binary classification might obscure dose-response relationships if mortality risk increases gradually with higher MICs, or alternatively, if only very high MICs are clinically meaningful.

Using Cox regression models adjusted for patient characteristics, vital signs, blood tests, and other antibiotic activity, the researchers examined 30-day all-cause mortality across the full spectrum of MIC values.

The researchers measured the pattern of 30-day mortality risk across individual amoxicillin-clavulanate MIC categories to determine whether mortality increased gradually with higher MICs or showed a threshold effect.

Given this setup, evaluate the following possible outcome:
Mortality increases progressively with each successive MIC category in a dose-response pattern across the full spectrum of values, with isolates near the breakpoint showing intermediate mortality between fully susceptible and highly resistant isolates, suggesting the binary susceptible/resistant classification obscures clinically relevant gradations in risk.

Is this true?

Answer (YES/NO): NO